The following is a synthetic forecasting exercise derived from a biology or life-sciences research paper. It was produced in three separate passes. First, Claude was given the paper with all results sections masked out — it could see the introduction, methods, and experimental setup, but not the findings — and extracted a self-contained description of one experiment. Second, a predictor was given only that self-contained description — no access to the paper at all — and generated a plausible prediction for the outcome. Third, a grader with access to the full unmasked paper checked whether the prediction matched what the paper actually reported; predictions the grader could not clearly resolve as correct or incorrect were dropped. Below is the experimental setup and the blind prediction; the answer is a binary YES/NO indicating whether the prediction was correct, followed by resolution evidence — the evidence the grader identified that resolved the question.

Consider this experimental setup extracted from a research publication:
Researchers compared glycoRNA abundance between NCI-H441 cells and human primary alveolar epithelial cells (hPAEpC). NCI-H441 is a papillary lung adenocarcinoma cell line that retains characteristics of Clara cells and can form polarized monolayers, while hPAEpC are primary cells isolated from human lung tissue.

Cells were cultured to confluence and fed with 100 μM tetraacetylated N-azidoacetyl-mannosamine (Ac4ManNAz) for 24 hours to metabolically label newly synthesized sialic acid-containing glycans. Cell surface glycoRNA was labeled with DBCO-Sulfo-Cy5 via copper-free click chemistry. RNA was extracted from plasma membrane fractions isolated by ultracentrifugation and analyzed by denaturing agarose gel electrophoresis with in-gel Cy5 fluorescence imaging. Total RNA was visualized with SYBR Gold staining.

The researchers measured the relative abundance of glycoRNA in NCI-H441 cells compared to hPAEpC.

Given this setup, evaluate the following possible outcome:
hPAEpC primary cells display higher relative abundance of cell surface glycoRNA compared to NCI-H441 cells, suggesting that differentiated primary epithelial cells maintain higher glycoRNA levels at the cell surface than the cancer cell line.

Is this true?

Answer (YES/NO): NO